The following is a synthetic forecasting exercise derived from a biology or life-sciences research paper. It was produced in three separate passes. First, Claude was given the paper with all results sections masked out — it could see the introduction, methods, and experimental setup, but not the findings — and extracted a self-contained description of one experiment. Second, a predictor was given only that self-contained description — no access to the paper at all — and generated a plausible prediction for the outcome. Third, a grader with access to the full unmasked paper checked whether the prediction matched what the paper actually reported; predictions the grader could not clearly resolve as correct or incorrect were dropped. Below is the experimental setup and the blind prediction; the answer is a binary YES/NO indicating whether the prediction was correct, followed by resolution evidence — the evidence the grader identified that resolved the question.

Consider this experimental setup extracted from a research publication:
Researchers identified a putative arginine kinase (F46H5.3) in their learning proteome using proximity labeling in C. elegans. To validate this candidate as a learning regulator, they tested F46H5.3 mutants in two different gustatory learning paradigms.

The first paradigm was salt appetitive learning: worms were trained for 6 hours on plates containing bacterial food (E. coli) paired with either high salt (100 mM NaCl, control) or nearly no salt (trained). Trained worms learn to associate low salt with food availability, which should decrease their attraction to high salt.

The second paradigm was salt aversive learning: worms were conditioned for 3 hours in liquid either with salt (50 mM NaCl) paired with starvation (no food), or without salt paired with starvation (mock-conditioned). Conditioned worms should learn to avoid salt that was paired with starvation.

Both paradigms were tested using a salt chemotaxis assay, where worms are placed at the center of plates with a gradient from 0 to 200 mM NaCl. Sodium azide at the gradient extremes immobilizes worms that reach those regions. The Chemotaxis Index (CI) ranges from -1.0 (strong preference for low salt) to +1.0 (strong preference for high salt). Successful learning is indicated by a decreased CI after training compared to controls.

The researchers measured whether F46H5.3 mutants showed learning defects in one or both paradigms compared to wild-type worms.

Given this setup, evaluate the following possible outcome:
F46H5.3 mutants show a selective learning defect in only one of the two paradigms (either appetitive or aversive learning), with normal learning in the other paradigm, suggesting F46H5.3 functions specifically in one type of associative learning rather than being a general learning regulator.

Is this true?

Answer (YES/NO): NO